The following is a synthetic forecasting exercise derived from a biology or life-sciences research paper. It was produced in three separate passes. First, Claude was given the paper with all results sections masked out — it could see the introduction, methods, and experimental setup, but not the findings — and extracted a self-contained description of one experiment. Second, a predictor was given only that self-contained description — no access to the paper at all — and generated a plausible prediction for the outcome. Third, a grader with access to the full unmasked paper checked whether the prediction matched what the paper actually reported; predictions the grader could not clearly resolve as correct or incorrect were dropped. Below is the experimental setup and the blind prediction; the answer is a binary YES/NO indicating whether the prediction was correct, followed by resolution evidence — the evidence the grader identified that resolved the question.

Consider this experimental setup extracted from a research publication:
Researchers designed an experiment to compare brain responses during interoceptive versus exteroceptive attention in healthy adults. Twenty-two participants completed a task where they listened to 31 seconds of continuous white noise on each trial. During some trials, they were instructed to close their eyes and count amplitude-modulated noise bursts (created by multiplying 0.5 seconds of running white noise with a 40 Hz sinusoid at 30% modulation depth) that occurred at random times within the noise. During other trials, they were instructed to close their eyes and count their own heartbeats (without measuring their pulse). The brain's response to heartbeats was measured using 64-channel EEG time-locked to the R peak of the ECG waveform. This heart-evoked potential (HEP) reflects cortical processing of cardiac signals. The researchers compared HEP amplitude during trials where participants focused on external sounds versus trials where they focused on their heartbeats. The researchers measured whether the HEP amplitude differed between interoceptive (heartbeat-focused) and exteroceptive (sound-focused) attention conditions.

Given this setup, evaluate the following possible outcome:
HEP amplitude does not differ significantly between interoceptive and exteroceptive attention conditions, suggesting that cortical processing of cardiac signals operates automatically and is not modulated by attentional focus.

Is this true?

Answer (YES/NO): NO